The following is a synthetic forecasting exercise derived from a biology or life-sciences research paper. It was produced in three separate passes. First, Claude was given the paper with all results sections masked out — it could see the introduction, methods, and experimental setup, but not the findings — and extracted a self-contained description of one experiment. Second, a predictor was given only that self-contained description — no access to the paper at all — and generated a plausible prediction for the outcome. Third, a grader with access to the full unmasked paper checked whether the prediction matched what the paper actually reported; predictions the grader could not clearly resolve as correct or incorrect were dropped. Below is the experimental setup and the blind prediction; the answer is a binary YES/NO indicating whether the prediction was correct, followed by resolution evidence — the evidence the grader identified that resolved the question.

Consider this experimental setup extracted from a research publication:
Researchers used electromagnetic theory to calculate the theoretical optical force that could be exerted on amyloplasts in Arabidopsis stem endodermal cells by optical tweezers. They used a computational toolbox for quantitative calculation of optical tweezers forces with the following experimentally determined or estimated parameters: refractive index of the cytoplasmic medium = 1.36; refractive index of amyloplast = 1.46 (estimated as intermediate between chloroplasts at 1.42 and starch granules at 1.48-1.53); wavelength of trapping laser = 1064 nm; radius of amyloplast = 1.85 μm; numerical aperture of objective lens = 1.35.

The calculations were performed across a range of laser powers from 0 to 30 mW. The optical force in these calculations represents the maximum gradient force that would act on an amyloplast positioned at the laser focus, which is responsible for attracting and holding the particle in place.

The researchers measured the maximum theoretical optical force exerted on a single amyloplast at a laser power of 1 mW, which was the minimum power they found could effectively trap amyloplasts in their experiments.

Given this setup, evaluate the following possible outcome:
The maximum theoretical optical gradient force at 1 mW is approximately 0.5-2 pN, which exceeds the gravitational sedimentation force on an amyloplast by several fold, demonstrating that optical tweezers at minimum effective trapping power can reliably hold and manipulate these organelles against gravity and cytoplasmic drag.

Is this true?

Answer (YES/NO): YES